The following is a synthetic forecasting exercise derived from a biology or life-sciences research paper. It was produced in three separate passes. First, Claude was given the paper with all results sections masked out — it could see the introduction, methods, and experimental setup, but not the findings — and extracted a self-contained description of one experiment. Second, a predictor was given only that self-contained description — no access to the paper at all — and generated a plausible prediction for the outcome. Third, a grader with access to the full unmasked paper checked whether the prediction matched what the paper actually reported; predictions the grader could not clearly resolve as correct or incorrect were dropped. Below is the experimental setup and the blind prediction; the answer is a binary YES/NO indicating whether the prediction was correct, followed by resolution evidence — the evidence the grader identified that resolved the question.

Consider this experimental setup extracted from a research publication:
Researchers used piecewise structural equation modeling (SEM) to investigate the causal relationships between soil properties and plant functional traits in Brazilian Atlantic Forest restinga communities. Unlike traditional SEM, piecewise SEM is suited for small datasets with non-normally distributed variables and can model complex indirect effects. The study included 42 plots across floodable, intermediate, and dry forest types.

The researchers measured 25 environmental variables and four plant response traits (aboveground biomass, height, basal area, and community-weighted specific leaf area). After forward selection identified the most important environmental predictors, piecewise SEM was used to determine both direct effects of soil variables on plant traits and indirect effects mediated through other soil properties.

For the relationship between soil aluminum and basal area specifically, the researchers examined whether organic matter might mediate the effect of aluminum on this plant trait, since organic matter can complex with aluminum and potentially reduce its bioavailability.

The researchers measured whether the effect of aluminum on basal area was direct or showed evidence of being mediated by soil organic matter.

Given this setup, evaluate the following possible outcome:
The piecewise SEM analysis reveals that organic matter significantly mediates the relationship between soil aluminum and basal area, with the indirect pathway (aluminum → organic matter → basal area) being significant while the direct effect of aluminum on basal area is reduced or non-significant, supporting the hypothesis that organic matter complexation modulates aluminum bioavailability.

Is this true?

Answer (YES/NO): NO